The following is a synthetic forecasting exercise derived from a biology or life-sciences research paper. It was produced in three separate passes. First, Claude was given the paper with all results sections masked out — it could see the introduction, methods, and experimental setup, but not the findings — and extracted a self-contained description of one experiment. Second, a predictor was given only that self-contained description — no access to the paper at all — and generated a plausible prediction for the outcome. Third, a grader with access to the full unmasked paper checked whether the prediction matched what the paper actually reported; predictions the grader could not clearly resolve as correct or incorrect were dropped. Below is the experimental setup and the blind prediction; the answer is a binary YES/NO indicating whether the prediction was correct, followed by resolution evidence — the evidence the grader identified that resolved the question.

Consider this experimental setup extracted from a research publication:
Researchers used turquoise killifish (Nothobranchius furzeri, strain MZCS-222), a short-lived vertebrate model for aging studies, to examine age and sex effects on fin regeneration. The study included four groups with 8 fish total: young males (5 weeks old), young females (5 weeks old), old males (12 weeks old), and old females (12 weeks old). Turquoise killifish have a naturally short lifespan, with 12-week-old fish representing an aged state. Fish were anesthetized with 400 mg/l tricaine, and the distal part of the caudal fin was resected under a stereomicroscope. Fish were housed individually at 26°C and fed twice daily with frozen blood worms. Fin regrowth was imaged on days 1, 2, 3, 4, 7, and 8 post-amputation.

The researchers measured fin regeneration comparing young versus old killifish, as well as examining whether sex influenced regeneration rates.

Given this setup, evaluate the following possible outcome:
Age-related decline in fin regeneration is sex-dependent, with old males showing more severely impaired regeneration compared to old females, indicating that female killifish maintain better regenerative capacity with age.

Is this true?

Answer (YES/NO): NO